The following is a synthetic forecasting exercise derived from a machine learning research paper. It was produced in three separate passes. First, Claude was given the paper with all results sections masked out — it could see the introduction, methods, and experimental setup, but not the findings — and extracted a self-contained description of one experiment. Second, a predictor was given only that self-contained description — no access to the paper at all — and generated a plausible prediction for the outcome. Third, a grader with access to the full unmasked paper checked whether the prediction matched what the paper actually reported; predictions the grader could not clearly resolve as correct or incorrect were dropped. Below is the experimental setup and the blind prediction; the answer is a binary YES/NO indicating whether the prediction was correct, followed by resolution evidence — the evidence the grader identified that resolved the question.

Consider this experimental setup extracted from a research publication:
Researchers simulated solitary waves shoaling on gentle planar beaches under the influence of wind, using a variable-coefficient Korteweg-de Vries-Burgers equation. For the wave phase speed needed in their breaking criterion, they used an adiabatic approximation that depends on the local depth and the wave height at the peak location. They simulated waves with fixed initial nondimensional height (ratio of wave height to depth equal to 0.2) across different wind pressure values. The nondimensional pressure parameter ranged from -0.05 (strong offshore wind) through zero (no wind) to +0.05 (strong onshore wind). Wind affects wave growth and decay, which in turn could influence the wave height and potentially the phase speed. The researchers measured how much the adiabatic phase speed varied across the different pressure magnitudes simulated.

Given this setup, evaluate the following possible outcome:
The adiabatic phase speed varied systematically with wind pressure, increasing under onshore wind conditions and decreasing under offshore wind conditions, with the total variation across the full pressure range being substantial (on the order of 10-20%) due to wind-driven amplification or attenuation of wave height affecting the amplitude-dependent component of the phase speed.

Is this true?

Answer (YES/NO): NO